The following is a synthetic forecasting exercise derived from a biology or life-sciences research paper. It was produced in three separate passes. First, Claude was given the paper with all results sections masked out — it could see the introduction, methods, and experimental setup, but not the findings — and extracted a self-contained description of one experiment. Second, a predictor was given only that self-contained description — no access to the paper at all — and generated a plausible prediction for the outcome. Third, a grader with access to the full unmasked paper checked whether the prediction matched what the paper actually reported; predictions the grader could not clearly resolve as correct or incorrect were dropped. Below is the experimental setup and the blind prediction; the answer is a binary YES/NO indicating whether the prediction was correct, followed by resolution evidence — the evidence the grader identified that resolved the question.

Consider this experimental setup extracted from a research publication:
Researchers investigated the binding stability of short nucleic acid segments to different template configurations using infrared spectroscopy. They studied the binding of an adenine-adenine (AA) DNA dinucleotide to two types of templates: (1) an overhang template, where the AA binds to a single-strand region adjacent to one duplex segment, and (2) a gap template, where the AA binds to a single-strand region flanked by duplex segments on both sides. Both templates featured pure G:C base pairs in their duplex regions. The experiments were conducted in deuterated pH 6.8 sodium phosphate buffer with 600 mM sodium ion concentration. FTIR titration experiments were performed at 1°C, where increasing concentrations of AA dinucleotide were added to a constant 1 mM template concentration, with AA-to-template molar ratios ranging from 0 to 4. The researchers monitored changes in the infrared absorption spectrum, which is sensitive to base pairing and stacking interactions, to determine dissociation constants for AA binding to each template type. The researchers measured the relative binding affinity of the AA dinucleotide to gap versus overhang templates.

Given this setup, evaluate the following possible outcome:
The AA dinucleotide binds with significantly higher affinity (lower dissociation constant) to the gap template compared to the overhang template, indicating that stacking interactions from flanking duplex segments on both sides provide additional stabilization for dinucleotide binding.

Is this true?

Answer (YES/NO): YES